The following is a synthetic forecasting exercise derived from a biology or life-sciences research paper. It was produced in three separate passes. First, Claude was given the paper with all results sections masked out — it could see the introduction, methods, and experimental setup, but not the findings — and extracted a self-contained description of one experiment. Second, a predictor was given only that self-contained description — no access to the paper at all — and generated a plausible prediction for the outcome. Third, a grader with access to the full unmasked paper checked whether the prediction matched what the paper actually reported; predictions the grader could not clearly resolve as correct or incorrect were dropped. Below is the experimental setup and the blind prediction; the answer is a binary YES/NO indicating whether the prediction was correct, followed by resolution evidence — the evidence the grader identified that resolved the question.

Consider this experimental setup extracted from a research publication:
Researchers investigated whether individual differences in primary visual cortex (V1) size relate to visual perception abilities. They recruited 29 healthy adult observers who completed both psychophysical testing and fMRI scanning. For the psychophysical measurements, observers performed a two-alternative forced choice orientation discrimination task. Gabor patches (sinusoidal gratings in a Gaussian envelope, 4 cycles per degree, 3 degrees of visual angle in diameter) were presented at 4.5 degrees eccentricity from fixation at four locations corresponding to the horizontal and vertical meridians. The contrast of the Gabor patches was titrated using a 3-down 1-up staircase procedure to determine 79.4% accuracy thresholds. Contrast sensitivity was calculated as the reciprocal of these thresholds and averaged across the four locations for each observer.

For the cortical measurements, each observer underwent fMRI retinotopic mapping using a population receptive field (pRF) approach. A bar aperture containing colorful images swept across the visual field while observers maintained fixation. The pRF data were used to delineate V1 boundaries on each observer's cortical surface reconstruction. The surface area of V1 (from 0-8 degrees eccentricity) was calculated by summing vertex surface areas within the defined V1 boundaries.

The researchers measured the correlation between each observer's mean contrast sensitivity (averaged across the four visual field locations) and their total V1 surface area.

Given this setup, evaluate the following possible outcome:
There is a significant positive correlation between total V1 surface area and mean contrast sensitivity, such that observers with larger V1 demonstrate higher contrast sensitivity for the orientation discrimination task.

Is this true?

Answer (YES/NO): YES